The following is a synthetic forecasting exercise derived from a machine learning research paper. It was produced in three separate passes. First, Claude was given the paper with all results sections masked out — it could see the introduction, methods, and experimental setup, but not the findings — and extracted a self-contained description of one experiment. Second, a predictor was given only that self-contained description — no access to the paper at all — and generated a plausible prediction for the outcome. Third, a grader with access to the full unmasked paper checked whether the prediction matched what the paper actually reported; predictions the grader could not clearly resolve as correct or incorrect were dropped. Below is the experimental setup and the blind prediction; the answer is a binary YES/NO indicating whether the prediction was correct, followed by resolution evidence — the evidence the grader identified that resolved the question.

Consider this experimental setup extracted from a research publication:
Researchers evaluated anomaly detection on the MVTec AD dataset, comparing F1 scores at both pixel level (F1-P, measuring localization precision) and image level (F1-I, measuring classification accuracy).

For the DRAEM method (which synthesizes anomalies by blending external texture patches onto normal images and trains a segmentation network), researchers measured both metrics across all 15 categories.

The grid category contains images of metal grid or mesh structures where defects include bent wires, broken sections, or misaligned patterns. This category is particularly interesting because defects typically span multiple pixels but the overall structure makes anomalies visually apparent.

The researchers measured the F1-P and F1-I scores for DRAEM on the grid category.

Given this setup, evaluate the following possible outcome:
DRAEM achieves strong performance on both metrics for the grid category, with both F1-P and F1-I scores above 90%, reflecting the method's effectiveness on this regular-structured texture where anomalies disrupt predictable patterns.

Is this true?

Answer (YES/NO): NO